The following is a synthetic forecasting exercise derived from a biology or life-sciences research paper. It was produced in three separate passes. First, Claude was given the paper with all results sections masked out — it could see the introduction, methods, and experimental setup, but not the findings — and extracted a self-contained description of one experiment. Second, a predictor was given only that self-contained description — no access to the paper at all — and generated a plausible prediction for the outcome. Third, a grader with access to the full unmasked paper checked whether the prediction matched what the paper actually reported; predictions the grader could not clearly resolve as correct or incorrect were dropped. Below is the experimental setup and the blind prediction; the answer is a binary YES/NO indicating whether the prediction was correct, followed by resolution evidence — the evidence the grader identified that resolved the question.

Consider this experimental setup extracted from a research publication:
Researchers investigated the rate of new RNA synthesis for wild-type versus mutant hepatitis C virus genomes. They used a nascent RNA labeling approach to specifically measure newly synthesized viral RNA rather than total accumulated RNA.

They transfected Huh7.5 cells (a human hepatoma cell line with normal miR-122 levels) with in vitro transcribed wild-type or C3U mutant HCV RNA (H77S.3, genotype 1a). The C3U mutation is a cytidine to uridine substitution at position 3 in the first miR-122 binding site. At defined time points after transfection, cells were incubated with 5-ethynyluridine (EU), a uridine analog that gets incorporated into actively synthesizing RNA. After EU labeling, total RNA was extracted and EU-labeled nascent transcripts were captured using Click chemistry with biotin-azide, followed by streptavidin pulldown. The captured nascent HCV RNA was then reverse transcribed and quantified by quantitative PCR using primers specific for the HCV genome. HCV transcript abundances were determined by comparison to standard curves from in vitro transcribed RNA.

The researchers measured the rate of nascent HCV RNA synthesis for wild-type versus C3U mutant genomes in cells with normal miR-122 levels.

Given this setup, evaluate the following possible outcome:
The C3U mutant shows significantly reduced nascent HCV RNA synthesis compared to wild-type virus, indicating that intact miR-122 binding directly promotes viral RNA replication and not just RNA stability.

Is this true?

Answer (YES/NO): YES